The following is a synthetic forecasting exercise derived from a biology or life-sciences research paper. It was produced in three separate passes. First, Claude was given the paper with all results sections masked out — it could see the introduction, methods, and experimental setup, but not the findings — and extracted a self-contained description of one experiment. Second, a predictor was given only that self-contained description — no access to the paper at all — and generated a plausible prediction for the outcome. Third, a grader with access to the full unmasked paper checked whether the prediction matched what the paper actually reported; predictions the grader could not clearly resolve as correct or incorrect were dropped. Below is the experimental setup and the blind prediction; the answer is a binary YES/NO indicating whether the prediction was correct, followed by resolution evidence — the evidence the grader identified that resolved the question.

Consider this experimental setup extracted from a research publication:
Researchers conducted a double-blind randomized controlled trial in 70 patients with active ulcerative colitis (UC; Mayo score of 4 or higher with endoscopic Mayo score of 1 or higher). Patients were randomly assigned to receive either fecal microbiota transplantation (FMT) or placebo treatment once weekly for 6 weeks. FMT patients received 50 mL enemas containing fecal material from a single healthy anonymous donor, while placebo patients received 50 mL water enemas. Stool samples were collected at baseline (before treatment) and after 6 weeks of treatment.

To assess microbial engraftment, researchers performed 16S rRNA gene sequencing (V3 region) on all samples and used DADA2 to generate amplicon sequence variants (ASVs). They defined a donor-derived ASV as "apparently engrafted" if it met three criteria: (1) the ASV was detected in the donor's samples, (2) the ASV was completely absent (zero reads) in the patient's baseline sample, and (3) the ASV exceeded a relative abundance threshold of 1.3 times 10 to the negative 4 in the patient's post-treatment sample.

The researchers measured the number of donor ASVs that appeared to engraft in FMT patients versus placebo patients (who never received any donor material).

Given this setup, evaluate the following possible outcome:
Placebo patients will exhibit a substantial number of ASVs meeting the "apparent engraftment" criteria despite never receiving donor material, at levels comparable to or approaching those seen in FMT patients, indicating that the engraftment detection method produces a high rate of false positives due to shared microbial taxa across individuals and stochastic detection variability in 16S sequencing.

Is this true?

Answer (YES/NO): YES